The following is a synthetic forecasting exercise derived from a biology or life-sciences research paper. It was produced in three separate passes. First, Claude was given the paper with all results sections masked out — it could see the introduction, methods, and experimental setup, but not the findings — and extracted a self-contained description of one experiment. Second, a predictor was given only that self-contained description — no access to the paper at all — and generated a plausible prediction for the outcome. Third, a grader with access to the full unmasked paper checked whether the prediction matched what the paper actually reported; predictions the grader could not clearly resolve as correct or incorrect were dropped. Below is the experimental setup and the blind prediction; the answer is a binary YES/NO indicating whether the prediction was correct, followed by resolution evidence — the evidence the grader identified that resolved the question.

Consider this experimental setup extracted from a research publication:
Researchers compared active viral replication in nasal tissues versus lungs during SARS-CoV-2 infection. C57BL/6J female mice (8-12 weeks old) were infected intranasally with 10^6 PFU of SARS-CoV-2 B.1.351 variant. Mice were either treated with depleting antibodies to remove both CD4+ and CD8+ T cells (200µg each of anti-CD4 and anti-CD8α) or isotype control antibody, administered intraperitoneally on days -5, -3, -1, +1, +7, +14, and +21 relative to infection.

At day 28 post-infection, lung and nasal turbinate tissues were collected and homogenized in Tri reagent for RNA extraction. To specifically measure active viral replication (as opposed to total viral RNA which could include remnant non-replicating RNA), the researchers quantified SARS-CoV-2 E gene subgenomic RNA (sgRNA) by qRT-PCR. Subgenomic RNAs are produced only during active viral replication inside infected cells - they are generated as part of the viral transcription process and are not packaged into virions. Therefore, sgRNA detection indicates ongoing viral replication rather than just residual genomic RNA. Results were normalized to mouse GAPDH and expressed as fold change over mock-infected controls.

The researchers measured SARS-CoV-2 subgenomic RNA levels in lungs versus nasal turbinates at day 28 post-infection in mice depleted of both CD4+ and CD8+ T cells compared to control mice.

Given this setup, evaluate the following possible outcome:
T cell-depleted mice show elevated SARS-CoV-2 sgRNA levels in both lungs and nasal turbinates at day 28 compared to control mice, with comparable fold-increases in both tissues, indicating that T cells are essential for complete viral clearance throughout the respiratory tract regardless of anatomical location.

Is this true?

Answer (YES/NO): NO